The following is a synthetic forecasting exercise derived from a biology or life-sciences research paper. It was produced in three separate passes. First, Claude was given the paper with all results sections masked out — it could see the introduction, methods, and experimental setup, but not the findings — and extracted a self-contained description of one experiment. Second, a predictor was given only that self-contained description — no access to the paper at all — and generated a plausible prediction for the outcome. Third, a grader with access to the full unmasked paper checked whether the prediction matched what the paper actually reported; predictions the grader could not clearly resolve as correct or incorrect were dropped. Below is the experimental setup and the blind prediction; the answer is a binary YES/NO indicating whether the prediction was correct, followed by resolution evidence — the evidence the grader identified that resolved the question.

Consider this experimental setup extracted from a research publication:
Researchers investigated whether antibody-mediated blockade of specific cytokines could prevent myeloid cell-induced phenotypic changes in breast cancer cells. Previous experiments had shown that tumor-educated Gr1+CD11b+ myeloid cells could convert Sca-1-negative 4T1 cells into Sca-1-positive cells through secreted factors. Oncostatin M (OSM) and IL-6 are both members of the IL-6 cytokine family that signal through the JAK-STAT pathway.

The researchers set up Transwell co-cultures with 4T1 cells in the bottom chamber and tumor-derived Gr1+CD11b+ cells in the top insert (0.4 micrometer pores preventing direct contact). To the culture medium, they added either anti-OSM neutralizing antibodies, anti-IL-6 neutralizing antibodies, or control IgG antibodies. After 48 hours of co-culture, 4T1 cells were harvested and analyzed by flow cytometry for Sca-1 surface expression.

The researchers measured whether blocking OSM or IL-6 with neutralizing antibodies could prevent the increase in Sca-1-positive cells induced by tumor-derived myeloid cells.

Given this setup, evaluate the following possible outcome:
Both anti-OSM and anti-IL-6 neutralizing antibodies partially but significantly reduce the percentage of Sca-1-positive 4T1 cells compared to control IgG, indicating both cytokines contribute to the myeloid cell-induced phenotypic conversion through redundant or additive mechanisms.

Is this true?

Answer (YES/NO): YES